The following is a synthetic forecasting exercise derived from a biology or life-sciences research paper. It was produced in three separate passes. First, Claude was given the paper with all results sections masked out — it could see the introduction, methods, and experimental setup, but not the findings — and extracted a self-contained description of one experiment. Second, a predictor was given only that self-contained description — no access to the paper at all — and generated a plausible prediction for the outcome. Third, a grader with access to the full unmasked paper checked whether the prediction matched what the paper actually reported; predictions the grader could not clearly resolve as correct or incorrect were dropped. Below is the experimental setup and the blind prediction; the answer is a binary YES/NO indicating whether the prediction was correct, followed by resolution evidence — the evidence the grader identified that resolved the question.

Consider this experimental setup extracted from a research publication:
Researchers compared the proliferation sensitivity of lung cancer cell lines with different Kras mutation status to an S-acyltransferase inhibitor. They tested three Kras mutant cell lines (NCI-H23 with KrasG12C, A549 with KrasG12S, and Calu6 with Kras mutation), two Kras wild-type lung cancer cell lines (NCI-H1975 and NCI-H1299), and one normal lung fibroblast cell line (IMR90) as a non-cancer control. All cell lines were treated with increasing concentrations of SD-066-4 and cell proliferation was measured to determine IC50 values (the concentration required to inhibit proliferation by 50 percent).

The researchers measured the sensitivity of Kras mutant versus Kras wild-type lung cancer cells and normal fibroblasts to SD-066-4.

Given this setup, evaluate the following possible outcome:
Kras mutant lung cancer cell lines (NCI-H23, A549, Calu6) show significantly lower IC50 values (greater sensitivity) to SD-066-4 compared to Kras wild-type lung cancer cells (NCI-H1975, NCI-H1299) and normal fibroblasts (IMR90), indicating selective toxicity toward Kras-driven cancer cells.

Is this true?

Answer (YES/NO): YES